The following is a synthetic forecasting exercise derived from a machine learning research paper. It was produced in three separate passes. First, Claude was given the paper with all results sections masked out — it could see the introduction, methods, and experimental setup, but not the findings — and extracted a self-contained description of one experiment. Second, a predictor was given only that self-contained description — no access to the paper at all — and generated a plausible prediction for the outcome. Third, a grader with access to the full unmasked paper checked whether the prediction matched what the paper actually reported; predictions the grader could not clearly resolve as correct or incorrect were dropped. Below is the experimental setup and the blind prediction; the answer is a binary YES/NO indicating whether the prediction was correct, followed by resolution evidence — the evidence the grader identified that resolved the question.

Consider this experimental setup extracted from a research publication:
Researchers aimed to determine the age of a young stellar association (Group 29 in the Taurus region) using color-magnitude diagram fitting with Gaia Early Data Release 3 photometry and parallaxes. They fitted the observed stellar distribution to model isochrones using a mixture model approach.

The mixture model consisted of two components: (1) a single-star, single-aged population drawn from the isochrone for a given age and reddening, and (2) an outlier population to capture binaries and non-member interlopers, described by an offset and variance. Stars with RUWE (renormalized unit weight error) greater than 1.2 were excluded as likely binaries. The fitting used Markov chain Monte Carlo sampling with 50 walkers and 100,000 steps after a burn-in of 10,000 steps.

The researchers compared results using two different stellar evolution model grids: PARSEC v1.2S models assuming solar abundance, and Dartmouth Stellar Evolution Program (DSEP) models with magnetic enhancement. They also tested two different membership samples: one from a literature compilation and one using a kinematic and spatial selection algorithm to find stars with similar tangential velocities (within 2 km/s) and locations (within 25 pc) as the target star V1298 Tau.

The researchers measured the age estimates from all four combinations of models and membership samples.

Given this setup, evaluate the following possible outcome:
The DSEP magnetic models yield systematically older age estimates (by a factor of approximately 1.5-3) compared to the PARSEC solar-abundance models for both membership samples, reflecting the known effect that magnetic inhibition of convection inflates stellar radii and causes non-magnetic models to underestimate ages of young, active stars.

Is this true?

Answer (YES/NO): NO